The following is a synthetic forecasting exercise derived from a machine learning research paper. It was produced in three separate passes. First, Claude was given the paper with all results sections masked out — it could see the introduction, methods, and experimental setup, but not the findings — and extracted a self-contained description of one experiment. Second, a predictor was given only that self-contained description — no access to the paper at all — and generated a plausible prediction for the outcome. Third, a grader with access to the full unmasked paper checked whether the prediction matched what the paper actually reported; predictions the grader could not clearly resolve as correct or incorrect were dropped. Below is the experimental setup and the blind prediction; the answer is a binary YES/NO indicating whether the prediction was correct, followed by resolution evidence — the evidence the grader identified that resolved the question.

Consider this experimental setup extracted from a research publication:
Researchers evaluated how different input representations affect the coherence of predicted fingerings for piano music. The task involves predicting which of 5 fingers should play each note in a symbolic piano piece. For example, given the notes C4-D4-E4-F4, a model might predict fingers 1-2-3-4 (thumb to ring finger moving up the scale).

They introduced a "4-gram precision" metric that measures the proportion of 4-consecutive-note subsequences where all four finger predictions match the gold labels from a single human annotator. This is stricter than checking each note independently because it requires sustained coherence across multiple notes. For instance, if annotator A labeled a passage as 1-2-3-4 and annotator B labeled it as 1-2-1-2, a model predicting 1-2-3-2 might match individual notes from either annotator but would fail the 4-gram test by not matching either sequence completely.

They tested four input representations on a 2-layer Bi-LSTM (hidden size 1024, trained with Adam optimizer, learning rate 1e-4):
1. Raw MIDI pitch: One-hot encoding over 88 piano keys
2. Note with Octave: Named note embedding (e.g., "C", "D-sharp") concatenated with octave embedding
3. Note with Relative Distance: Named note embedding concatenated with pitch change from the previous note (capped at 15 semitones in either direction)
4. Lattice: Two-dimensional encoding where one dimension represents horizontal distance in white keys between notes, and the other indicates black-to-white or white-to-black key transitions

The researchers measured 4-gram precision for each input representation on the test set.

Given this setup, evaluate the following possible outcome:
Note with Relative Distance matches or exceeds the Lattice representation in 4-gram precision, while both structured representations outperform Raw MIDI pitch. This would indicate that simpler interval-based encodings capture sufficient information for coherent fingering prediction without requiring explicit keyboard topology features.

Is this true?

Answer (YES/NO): NO